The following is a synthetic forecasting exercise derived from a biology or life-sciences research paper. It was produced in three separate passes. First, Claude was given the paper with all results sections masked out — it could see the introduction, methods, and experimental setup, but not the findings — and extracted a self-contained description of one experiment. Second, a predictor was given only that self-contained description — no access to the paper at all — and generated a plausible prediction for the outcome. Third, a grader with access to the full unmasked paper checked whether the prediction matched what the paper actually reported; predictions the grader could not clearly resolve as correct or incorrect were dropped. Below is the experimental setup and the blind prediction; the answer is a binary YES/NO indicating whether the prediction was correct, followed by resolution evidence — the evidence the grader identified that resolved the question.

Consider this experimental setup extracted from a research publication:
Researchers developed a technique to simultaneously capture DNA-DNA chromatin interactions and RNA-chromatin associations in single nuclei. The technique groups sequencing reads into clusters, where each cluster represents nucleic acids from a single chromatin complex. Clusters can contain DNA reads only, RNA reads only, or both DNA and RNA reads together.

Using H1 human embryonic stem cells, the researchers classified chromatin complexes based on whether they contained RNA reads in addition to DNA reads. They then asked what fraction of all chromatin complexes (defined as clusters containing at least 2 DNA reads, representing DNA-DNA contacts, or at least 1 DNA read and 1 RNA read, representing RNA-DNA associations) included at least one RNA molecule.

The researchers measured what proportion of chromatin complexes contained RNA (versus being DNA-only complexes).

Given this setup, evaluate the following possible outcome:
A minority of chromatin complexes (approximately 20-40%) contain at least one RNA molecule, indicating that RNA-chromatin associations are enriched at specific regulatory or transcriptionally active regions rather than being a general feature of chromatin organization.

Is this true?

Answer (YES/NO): NO